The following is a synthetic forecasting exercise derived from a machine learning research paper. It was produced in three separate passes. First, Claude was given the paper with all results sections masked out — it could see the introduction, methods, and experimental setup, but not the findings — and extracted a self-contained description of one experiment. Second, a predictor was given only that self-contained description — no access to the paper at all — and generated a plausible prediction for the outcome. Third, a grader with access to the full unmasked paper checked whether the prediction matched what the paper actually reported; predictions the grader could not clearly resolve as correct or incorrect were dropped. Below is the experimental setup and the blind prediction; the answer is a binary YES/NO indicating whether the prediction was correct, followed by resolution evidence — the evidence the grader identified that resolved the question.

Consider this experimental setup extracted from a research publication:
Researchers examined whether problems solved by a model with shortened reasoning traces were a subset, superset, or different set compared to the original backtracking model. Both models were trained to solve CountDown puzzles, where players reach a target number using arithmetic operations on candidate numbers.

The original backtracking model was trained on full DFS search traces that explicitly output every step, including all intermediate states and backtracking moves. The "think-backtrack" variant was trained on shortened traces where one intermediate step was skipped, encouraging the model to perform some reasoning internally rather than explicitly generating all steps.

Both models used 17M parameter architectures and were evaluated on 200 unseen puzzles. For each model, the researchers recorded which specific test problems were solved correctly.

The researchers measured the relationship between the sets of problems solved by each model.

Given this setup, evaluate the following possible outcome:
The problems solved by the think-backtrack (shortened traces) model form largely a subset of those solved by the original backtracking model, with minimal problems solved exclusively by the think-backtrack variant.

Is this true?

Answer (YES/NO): NO